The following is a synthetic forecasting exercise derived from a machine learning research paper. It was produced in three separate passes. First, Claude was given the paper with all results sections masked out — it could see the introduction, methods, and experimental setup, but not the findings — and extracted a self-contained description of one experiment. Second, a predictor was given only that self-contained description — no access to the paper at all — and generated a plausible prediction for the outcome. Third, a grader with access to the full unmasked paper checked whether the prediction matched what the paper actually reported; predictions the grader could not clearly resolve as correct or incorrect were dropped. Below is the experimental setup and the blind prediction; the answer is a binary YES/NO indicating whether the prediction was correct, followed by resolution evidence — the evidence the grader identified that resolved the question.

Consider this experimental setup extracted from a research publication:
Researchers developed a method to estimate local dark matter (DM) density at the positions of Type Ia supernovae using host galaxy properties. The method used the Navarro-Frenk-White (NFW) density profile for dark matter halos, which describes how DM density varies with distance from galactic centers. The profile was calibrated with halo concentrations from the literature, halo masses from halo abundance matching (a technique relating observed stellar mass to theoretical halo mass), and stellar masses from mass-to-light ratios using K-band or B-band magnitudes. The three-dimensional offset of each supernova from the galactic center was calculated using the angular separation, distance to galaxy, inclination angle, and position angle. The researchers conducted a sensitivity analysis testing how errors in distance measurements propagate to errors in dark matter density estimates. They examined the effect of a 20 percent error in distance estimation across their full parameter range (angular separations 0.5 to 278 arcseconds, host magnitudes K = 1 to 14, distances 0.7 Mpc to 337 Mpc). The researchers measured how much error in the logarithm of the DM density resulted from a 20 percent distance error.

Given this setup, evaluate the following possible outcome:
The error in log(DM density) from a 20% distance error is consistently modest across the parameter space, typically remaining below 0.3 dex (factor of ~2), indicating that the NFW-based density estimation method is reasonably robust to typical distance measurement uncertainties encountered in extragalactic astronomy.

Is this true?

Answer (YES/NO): NO